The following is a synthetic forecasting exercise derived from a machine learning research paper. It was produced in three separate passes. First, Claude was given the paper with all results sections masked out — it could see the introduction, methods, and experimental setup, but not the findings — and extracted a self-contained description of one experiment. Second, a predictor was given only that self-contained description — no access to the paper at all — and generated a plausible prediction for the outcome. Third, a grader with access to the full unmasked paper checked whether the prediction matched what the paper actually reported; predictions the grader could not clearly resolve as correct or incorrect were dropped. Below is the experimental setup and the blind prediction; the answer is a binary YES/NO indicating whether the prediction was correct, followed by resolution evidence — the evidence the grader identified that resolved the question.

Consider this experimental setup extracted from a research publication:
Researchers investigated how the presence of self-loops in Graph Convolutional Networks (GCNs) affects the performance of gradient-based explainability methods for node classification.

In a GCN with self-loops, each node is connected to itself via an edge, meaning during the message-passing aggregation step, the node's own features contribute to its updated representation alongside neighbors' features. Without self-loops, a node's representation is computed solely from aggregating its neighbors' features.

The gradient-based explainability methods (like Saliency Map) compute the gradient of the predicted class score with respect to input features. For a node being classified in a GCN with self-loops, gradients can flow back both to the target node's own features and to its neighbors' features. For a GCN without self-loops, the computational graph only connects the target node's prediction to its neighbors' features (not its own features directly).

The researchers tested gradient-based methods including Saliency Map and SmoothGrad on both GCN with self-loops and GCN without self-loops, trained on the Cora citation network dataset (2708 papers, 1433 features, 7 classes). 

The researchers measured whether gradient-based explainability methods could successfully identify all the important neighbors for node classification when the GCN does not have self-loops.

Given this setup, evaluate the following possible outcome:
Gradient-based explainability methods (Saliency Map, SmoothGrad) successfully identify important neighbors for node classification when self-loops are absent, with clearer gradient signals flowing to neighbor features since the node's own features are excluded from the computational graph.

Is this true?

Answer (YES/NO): NO